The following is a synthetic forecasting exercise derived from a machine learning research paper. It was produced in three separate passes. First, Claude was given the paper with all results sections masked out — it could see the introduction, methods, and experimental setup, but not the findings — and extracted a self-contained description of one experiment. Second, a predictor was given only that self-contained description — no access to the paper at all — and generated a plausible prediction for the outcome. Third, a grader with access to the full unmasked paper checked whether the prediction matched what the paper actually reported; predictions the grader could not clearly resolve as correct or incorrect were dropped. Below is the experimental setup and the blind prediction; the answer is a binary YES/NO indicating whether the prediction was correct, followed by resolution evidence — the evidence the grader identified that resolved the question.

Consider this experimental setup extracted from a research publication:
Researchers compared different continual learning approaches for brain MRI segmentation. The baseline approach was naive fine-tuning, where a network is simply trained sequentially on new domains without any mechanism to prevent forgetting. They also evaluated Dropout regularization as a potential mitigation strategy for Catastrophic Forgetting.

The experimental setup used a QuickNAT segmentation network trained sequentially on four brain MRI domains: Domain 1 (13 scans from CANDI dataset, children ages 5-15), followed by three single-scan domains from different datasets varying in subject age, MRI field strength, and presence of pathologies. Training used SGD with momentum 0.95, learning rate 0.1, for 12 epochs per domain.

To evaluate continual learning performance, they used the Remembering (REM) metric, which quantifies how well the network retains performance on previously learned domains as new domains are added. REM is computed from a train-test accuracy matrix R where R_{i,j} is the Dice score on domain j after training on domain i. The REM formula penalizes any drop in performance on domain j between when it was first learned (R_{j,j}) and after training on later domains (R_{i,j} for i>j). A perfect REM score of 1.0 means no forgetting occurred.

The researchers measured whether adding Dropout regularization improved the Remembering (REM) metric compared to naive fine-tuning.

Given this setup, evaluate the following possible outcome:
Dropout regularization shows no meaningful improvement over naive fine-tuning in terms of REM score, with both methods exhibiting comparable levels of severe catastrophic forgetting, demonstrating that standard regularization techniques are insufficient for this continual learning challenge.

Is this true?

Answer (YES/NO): NO